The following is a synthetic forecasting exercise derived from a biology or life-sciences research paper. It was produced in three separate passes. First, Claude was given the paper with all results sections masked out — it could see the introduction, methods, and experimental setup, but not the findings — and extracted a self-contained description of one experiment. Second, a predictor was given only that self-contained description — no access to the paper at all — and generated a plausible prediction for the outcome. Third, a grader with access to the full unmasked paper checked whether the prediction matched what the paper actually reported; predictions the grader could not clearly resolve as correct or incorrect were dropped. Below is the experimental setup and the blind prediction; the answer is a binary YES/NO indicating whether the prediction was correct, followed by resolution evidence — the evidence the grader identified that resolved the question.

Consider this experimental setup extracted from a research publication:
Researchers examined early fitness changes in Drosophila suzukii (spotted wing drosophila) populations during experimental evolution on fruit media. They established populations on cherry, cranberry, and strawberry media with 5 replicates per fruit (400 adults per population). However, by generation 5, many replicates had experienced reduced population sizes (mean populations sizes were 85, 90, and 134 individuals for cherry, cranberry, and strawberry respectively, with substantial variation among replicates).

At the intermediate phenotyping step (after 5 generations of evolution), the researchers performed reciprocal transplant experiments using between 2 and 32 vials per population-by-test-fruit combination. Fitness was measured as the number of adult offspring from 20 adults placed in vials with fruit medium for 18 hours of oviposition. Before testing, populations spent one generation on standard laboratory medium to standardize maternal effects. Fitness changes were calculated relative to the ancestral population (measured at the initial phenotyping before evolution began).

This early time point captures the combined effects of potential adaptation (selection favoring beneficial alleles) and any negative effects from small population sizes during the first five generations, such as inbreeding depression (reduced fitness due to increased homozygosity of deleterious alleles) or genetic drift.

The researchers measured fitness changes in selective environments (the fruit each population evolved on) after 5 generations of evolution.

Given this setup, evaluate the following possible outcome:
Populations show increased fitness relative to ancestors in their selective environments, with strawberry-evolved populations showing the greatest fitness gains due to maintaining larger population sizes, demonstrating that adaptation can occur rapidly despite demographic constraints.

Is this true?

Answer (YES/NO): NO